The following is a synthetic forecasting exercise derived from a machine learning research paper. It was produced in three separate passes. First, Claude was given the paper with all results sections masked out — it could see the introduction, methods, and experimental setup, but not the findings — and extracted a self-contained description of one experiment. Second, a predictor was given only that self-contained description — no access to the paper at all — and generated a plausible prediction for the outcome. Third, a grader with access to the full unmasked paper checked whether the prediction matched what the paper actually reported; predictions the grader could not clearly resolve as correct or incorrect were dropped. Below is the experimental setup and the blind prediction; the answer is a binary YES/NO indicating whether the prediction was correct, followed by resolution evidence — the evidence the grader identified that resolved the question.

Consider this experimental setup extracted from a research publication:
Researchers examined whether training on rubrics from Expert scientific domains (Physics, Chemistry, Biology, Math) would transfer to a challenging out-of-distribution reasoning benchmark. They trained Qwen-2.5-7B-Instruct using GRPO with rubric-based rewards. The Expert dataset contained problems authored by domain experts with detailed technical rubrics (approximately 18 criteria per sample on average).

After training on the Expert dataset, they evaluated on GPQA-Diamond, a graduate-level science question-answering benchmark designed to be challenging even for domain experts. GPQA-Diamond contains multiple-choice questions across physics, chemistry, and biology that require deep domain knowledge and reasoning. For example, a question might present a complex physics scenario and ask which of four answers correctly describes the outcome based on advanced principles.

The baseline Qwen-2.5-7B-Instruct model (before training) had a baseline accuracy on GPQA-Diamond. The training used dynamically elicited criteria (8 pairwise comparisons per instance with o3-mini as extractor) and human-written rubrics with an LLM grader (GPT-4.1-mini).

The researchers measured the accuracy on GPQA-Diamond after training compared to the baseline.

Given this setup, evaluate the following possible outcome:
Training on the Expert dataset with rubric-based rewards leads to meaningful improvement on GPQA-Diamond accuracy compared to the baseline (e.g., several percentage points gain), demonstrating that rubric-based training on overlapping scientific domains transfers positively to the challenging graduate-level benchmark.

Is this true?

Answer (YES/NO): YES